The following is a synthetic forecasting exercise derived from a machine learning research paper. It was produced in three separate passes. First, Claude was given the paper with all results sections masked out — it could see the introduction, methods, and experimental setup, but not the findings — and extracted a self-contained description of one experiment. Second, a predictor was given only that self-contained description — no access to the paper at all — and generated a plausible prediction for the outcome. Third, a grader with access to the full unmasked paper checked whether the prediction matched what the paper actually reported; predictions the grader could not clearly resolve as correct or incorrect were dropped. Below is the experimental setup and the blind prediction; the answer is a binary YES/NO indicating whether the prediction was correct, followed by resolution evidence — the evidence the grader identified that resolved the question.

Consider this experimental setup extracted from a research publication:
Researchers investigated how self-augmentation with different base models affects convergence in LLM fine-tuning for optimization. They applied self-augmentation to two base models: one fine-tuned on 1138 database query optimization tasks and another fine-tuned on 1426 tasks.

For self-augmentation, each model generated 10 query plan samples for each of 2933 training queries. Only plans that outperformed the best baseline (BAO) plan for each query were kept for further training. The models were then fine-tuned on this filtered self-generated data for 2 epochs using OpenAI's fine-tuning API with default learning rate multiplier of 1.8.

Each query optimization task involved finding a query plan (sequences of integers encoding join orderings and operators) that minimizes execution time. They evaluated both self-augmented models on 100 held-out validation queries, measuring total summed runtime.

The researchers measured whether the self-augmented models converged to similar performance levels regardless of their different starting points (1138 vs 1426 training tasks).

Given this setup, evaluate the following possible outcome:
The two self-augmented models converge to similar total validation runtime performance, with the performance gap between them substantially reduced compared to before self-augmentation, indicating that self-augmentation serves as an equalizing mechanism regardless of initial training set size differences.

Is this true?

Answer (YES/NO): YES